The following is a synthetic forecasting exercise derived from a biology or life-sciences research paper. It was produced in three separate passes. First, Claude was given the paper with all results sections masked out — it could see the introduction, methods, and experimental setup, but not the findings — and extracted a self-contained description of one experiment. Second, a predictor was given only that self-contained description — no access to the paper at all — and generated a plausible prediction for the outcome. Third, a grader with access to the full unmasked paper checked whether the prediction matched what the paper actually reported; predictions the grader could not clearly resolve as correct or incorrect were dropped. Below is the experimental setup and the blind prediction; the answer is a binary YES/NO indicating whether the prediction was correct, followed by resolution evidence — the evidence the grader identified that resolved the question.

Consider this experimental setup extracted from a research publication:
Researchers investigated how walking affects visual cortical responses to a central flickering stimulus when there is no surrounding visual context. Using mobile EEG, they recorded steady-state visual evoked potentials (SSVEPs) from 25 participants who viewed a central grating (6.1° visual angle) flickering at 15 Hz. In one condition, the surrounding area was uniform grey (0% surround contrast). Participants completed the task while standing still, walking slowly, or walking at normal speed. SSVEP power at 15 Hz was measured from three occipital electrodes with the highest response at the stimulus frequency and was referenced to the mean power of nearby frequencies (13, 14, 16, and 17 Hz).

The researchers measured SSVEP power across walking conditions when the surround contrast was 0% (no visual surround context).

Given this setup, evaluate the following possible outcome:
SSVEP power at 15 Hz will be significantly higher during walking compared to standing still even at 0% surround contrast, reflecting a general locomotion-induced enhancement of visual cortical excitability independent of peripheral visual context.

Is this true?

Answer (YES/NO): NO